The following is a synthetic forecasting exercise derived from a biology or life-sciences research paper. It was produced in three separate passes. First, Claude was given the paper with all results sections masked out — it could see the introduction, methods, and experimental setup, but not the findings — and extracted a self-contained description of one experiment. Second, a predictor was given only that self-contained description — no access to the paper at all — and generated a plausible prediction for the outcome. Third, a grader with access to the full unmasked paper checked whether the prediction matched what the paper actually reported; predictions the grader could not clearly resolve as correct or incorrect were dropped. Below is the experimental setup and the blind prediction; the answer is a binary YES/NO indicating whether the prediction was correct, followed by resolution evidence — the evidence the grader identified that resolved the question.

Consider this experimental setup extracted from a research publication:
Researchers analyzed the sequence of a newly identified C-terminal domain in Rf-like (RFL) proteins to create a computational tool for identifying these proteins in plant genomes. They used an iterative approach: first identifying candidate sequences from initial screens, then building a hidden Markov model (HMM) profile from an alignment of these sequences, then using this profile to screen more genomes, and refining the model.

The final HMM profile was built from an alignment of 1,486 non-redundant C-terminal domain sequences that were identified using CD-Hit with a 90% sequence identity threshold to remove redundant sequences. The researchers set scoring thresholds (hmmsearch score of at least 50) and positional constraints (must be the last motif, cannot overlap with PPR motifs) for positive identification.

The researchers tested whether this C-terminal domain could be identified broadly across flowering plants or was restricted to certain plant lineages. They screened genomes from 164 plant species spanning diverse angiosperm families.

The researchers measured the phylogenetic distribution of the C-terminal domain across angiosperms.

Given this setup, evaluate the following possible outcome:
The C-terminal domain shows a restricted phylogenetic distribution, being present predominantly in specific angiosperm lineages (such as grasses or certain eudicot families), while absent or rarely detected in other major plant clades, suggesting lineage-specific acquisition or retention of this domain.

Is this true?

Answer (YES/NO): NO